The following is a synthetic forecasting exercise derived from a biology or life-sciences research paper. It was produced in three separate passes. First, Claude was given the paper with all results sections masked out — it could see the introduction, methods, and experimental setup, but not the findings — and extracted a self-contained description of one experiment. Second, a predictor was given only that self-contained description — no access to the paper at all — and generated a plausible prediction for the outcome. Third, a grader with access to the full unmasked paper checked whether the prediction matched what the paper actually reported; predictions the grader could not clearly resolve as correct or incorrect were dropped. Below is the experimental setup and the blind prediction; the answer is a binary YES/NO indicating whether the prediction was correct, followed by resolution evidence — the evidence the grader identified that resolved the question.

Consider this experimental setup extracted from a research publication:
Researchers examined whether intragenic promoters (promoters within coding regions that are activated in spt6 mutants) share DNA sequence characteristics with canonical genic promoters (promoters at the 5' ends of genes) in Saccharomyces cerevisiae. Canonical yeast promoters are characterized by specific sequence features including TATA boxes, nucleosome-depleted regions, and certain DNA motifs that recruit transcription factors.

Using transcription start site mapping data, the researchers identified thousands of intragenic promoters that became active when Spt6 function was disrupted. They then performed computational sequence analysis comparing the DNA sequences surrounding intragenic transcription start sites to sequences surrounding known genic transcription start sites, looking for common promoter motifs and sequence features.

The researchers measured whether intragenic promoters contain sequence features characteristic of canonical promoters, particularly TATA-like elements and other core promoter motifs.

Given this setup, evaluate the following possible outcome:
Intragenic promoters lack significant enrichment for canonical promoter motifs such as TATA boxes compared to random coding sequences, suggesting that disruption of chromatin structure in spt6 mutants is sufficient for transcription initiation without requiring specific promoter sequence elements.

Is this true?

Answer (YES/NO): NO